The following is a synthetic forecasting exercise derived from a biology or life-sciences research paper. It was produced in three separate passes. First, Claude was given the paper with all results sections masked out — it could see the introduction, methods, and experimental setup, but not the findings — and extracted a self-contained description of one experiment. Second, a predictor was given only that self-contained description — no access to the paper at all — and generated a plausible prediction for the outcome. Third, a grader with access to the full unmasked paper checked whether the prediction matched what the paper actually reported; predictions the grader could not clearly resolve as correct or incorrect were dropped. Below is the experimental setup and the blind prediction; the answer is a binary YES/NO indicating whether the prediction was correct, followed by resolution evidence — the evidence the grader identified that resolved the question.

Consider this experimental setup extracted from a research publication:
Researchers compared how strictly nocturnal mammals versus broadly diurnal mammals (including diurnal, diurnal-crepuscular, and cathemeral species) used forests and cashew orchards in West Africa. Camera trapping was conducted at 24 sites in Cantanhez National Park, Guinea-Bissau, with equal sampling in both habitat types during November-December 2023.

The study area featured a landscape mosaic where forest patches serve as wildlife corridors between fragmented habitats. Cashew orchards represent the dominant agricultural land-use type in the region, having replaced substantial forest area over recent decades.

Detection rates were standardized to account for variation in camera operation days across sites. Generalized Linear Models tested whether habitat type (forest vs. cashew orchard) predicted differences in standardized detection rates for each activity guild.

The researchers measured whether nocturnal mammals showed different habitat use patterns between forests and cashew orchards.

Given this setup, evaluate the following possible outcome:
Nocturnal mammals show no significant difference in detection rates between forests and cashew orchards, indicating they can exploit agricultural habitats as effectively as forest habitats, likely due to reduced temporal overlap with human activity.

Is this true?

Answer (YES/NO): YES